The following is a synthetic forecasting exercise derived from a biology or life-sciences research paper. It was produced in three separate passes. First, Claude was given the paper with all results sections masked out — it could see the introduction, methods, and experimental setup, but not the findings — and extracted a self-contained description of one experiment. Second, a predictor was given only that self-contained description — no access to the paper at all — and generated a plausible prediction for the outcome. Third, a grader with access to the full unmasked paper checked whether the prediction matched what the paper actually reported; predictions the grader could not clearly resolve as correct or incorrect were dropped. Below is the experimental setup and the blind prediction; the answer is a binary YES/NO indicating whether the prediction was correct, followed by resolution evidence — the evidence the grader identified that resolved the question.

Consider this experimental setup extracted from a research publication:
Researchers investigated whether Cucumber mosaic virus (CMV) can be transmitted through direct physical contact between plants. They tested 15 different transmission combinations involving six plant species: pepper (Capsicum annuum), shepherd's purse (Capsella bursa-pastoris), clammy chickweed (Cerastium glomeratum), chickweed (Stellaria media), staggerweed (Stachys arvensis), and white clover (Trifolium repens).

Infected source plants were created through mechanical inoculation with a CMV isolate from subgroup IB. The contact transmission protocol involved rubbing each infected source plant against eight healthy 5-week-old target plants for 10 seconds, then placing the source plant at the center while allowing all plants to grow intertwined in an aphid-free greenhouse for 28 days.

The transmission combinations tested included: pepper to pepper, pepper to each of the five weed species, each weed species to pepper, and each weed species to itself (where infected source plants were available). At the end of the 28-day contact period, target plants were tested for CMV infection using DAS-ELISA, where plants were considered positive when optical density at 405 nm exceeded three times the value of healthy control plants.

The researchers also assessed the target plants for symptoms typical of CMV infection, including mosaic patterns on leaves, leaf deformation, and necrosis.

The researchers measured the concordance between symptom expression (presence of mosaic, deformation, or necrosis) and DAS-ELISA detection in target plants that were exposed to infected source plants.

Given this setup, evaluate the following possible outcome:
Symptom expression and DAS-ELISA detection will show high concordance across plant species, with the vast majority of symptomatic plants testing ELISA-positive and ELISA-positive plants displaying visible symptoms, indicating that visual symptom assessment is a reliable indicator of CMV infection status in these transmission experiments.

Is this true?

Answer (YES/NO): NO